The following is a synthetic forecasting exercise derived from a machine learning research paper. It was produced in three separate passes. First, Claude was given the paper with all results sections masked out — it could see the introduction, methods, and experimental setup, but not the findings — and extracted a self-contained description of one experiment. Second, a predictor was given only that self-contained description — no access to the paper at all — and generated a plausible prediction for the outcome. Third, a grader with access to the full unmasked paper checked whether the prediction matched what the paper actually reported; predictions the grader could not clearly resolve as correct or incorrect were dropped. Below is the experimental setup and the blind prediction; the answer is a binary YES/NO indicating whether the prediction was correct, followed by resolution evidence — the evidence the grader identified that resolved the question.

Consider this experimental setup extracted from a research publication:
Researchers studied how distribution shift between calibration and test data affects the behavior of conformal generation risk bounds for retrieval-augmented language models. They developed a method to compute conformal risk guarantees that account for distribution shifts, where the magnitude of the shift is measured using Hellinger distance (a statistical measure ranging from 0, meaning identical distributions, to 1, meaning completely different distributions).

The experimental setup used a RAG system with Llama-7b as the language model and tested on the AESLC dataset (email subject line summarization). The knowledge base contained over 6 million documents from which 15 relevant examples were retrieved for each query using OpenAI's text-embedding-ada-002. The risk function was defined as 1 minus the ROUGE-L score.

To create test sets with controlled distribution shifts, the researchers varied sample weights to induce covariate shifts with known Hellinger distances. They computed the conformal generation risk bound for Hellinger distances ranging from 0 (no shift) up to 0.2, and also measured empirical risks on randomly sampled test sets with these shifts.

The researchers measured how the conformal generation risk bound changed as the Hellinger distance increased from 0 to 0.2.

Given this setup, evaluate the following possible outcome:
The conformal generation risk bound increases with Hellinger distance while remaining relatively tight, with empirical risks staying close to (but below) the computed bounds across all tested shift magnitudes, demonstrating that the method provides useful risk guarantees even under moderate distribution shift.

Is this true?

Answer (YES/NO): YES